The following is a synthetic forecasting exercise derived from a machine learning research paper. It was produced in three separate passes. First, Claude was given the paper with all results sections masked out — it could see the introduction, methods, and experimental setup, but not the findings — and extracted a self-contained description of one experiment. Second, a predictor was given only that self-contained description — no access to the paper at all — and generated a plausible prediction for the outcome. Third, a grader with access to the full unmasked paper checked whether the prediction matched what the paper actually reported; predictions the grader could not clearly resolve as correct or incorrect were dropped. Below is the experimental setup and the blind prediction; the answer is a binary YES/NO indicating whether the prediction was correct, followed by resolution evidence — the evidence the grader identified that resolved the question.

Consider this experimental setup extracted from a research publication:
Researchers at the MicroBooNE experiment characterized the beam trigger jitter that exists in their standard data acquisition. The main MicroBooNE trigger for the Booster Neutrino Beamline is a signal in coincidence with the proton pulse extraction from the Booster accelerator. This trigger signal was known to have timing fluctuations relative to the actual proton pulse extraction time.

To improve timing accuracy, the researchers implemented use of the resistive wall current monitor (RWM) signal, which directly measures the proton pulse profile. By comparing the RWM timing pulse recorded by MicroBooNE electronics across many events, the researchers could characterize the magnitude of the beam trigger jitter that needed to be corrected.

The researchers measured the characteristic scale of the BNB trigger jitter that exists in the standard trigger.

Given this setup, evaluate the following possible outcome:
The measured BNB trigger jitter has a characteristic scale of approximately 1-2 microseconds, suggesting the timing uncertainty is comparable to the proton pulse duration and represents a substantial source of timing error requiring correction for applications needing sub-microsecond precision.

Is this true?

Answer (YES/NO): NO